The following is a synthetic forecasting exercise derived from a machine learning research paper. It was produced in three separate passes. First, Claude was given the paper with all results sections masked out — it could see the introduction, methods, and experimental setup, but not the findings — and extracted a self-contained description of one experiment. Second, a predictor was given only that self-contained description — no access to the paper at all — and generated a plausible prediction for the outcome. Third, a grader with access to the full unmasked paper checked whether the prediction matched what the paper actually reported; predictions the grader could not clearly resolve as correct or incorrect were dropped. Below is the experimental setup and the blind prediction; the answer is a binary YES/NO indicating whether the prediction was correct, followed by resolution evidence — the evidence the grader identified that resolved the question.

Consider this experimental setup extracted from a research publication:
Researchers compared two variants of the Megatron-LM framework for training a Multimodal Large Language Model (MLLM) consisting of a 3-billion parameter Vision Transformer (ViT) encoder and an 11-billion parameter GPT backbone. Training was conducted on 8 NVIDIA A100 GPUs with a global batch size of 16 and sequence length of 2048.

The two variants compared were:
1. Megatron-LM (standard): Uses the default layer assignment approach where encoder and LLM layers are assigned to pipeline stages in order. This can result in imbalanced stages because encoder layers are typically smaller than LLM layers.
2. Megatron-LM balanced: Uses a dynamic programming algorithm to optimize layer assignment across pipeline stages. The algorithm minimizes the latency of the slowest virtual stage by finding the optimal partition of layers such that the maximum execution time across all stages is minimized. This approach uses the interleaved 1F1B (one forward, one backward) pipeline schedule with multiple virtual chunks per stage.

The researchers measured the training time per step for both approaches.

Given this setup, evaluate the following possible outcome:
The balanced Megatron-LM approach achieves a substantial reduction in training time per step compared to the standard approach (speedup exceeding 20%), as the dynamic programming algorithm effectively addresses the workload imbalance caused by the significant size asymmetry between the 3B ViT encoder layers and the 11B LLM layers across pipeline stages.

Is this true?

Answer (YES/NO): NO